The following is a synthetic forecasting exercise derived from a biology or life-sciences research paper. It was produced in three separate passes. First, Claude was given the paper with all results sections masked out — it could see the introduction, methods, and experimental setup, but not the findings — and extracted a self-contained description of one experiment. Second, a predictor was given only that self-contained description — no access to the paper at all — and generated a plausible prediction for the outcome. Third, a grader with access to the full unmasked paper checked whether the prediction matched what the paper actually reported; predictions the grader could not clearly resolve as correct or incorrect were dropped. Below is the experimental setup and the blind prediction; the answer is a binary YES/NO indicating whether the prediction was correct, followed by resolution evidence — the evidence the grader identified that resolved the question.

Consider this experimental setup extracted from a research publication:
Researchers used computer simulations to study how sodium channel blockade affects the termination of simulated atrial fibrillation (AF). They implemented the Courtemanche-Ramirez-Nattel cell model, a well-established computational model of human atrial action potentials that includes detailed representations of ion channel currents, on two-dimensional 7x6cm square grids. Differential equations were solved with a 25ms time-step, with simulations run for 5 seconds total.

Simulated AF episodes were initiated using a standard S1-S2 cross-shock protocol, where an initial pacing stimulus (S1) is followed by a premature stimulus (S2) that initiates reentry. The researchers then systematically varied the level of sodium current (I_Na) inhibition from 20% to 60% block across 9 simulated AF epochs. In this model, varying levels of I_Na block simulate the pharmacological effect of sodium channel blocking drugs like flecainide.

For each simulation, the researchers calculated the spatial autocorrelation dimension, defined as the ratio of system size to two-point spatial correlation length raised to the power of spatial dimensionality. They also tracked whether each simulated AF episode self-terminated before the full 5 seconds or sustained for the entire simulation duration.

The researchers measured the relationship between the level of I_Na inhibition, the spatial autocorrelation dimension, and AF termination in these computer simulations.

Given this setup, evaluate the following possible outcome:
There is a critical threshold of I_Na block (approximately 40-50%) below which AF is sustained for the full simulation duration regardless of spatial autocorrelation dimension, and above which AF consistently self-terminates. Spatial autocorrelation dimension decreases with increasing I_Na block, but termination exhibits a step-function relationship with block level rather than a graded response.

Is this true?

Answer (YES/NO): NO